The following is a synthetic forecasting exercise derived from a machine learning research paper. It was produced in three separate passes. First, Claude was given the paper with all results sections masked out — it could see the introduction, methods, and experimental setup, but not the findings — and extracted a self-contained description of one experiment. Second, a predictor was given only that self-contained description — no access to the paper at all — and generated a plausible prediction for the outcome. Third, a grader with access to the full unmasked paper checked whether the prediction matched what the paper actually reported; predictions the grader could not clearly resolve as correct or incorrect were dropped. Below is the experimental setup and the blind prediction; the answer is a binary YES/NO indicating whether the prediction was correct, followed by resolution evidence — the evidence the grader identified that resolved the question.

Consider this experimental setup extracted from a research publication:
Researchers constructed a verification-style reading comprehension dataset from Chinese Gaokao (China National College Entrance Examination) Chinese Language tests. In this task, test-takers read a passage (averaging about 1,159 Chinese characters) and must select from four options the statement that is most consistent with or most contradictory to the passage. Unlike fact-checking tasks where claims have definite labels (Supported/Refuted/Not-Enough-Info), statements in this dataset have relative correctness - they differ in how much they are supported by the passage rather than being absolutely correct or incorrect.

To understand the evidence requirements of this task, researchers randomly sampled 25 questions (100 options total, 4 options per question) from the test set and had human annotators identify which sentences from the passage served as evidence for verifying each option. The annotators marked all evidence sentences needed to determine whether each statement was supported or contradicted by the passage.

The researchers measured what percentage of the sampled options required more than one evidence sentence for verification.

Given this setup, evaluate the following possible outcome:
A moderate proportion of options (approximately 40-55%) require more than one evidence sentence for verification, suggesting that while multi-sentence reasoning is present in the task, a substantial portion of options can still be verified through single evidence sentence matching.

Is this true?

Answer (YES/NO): YES